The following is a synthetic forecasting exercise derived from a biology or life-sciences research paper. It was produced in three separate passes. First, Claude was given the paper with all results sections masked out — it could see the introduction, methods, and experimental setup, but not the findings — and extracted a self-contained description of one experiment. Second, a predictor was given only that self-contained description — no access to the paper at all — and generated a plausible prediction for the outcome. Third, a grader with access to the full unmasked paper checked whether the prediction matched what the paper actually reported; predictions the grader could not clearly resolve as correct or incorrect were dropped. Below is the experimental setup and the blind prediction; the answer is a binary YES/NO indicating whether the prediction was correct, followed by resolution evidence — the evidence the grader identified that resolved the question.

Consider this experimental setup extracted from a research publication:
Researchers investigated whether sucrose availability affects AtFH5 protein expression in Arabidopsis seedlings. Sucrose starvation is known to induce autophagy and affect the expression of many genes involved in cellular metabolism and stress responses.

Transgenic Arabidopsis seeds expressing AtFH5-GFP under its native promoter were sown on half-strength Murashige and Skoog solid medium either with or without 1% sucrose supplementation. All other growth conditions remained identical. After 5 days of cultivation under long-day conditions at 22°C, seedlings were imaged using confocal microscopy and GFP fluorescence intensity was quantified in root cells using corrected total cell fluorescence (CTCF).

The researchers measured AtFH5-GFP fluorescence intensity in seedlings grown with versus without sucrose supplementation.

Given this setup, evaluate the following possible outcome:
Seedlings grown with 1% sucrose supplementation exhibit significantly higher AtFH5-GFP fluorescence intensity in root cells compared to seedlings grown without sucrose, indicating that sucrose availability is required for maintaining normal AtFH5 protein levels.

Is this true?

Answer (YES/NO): YES